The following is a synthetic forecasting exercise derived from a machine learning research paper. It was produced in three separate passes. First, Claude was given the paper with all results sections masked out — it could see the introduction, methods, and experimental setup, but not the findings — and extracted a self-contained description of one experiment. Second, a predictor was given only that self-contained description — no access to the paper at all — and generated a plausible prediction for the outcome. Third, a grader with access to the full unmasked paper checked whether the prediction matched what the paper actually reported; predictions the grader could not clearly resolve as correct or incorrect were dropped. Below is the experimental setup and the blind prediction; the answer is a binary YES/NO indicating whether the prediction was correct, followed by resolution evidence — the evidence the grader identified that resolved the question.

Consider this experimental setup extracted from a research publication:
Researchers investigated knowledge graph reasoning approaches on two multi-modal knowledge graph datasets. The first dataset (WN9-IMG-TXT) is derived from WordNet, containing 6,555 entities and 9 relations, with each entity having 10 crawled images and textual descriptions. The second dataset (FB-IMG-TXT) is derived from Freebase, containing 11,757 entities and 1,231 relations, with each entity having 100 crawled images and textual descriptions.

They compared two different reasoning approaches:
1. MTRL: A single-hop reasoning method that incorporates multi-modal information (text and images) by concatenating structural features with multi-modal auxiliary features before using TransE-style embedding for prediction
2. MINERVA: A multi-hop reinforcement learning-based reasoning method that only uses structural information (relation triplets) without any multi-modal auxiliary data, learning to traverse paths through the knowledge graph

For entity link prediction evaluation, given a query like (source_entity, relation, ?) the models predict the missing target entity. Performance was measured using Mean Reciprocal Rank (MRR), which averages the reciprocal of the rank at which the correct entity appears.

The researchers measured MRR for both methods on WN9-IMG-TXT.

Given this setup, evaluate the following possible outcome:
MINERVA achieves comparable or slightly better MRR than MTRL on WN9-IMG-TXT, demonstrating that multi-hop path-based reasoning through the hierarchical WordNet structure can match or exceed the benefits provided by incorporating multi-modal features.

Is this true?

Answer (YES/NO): NO